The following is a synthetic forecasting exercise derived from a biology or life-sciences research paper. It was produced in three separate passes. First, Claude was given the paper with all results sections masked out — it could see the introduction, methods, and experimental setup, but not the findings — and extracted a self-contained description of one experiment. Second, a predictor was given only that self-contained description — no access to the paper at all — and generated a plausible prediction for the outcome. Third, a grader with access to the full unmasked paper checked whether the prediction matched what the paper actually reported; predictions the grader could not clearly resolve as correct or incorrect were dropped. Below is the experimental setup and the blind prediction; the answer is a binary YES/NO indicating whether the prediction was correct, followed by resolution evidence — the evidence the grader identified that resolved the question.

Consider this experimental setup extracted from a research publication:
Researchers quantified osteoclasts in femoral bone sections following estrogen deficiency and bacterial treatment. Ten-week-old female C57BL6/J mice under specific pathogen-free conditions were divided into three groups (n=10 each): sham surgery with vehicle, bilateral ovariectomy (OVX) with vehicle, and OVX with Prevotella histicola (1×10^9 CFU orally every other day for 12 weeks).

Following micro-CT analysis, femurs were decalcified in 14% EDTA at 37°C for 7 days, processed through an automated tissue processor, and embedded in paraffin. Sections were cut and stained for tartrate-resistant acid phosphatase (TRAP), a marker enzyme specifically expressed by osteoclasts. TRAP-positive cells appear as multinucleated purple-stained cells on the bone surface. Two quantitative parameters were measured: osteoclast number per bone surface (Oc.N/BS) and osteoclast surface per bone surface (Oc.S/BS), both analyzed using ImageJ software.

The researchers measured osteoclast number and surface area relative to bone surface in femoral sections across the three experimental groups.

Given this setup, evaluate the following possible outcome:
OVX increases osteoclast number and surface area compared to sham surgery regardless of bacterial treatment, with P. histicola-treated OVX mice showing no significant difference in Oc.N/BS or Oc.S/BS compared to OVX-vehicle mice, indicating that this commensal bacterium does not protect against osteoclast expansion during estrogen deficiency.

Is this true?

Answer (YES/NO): NO